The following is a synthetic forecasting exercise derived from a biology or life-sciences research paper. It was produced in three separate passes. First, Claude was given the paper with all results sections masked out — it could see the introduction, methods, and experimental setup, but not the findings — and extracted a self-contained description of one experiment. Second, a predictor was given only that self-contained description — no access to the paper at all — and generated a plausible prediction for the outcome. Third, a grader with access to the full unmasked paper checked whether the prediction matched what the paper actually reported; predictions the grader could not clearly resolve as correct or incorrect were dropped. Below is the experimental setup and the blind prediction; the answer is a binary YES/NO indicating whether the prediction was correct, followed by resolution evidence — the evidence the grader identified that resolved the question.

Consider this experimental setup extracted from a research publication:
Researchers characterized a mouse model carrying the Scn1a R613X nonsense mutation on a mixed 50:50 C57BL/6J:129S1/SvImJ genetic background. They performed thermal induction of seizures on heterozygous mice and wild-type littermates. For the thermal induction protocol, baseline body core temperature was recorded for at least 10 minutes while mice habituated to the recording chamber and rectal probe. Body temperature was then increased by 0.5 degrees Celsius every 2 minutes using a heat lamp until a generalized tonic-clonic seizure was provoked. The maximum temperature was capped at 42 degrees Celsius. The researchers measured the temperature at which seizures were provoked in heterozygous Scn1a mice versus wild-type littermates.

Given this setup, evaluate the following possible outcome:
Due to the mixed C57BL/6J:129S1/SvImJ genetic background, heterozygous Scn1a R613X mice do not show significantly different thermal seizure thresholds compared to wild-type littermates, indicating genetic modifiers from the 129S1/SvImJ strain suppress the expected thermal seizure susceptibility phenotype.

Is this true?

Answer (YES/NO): NO